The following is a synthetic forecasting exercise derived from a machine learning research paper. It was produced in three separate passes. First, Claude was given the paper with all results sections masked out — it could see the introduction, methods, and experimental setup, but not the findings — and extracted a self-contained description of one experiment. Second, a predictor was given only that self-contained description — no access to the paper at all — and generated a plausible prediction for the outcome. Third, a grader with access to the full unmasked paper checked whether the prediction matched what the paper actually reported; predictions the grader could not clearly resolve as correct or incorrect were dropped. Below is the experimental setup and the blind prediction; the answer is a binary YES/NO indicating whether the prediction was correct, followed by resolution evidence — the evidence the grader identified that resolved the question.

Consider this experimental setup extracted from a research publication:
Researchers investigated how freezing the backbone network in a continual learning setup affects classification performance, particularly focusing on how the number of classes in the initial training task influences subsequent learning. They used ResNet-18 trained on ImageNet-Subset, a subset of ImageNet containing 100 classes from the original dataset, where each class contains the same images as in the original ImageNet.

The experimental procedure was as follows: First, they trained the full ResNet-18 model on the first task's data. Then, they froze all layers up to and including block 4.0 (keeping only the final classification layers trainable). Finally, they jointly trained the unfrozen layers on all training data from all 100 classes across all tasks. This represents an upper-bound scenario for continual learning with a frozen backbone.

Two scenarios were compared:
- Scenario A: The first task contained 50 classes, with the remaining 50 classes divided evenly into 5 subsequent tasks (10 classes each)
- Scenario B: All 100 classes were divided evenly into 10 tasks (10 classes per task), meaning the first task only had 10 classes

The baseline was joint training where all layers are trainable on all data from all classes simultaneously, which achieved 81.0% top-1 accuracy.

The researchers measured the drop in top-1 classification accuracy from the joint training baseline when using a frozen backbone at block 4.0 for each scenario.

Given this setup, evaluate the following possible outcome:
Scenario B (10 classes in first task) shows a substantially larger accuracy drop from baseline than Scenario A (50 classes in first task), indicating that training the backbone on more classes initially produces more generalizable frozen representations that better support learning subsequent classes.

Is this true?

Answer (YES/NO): YES